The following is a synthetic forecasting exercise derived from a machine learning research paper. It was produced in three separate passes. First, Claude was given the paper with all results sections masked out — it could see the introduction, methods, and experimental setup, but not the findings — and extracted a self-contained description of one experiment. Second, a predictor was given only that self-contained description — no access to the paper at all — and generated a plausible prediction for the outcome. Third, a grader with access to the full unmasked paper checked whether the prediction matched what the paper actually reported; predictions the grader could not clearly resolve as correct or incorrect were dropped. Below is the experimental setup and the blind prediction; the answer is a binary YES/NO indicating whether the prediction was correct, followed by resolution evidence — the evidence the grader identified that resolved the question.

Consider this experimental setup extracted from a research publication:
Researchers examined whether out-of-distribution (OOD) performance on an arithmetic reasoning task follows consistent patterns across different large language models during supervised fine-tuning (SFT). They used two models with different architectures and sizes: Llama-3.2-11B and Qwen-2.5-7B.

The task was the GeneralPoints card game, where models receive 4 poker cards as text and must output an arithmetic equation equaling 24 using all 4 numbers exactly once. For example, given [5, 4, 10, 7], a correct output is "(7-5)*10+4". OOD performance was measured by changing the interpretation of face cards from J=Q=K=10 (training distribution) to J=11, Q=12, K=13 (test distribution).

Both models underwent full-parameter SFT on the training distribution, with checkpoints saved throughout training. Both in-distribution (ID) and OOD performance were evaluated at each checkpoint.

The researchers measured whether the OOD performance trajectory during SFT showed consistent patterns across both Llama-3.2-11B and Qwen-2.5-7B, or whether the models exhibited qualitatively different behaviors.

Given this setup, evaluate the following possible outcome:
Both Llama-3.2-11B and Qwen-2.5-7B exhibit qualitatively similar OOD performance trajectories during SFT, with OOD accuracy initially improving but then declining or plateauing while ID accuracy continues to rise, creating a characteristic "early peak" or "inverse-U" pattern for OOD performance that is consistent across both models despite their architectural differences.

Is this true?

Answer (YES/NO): YES